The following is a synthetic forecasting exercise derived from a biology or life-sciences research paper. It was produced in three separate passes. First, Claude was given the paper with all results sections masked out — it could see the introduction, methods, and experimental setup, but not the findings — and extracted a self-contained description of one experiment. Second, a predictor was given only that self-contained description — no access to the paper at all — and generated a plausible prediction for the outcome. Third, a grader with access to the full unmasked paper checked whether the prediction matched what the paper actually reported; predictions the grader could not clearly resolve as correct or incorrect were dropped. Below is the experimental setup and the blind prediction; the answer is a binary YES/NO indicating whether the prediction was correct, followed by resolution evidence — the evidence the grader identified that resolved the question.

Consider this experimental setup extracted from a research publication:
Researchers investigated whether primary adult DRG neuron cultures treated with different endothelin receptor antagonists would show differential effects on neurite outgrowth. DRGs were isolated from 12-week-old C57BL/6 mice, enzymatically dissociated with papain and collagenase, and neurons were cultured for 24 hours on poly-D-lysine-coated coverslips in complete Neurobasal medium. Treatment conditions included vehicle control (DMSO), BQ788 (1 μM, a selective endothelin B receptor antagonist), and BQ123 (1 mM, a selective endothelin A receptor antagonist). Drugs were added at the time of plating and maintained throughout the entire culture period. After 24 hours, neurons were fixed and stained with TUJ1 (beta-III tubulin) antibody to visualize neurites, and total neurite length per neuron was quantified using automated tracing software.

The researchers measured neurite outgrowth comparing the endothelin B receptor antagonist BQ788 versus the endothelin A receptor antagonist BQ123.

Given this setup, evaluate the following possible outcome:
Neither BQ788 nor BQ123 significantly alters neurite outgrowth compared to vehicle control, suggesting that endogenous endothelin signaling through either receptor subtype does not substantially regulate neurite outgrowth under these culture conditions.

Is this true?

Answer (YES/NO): NO